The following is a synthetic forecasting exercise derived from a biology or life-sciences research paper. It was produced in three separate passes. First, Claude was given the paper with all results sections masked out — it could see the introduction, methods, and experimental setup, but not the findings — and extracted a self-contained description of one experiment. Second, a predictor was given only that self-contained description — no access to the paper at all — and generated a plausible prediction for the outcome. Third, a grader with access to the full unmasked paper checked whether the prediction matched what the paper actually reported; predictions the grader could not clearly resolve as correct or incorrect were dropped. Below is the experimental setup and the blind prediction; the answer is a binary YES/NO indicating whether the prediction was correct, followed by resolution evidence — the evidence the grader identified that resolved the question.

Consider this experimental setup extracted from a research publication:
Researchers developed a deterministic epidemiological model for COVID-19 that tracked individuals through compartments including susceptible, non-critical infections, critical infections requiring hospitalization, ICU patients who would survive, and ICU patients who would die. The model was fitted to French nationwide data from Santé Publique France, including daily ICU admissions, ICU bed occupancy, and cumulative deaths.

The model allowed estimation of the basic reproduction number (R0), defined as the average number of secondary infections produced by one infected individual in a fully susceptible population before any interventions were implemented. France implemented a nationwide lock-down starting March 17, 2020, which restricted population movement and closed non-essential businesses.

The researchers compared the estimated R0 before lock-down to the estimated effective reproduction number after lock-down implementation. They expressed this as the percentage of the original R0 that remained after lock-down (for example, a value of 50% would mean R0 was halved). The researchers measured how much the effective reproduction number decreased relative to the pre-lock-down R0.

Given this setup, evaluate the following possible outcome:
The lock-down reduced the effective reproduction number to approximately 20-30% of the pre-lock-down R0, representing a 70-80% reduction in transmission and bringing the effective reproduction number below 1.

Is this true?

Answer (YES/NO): YES